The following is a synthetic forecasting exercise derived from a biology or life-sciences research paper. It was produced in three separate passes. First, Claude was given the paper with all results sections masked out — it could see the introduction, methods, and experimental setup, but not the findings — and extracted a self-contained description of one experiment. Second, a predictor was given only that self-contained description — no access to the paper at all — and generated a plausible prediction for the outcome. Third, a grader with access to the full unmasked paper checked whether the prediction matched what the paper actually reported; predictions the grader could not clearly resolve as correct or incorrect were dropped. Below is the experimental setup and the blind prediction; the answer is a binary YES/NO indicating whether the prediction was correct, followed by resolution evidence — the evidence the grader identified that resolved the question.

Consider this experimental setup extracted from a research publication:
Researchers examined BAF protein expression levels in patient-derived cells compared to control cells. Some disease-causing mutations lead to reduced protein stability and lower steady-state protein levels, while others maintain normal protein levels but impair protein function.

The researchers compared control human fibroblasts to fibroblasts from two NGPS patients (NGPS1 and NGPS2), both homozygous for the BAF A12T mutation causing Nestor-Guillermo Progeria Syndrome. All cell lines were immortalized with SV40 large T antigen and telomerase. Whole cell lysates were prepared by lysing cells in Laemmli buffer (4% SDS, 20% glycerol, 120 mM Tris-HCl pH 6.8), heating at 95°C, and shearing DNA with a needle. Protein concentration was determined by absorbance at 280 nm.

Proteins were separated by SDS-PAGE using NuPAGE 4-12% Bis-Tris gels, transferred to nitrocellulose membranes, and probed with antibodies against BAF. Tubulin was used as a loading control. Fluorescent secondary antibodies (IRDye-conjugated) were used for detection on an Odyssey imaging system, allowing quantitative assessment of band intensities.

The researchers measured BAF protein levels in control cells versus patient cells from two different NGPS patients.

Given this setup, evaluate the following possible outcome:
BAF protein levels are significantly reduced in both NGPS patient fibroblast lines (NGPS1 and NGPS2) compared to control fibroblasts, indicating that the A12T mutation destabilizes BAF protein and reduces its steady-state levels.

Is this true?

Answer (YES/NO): NO